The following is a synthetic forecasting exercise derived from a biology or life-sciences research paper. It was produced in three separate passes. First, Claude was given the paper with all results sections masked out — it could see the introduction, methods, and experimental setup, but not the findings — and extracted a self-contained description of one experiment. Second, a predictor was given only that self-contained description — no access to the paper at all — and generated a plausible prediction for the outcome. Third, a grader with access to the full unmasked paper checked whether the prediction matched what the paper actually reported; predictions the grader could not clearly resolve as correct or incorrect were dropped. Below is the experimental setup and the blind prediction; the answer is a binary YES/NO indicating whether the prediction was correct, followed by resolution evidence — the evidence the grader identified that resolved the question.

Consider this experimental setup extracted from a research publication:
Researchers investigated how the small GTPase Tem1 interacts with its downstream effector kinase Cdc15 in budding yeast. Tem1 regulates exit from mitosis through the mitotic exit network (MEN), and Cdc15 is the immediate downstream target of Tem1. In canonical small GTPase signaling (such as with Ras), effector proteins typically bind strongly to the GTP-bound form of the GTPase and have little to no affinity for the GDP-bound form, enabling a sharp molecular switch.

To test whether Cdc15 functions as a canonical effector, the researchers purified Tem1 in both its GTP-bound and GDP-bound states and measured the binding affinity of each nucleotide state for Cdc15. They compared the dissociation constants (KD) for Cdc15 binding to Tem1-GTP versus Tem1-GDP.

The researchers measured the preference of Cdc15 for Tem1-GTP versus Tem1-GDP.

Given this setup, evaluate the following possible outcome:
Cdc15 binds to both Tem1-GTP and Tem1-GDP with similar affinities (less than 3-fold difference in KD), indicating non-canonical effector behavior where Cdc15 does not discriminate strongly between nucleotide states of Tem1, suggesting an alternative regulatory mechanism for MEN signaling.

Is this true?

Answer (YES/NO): NO